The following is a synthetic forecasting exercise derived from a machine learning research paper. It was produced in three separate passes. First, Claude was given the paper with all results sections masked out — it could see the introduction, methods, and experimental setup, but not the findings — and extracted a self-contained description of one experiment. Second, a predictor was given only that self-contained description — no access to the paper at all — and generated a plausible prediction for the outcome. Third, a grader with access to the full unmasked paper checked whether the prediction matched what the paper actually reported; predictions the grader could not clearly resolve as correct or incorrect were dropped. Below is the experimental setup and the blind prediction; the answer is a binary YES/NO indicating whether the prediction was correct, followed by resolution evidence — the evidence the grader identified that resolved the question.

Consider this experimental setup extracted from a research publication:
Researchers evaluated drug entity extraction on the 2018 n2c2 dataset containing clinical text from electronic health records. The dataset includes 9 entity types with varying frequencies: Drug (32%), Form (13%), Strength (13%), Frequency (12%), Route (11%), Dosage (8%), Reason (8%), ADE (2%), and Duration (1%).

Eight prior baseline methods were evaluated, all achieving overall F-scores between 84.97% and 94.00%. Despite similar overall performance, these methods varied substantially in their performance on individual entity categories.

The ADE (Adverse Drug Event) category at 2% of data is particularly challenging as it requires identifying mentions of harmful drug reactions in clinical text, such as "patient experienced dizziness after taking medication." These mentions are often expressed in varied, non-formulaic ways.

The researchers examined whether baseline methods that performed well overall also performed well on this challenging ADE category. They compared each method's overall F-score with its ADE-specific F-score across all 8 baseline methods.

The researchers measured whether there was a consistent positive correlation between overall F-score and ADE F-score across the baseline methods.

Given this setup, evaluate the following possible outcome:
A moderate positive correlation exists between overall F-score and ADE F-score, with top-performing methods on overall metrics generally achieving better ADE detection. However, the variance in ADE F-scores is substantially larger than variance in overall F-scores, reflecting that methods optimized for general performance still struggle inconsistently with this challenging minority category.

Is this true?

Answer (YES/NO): NO